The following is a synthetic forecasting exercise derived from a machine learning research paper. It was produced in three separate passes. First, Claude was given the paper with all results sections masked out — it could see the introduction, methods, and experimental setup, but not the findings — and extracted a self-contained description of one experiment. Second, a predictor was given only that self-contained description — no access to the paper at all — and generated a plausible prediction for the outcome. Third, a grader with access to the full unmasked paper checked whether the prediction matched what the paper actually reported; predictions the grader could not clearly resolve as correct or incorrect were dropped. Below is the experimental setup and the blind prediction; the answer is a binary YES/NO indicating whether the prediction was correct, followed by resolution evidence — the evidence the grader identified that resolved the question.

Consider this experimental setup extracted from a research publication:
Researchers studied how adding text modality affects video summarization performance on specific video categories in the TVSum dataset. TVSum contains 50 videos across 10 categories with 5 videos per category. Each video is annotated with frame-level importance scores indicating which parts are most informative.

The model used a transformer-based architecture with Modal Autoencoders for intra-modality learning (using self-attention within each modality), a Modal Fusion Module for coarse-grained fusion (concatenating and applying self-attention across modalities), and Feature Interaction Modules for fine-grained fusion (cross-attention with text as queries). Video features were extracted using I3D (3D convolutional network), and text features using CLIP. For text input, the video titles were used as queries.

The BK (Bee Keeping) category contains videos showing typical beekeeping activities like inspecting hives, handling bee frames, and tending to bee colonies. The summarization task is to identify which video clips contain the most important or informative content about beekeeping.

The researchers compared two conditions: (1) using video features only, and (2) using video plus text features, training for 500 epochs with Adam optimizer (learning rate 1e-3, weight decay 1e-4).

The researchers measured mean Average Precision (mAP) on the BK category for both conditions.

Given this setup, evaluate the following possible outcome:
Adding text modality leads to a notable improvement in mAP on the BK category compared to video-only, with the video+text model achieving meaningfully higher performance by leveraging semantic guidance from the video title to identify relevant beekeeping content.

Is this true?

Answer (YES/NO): NO